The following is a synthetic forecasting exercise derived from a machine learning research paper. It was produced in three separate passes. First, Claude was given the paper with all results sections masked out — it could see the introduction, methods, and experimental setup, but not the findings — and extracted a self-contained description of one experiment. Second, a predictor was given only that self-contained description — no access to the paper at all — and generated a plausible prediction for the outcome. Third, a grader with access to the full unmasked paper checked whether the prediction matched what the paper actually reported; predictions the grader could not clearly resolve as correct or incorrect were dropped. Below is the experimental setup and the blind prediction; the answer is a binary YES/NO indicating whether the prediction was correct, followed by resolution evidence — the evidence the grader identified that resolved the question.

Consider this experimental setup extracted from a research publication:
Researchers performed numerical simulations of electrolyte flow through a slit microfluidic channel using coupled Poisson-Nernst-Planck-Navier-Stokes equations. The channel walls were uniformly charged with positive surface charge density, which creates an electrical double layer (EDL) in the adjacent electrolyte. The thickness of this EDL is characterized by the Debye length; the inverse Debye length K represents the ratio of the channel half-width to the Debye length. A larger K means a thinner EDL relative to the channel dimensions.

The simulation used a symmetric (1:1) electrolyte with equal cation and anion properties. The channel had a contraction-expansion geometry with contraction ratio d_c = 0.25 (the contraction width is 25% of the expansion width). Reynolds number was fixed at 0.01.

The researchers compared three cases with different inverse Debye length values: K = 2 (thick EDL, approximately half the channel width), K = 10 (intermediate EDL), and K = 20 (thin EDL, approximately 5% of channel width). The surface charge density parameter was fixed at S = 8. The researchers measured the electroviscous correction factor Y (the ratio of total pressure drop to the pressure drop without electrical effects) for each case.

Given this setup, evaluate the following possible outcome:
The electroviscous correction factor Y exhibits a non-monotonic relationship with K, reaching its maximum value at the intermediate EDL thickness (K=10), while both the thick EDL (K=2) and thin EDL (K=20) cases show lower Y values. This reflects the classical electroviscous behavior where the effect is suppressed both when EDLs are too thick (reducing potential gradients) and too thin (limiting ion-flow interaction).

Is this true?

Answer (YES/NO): NO